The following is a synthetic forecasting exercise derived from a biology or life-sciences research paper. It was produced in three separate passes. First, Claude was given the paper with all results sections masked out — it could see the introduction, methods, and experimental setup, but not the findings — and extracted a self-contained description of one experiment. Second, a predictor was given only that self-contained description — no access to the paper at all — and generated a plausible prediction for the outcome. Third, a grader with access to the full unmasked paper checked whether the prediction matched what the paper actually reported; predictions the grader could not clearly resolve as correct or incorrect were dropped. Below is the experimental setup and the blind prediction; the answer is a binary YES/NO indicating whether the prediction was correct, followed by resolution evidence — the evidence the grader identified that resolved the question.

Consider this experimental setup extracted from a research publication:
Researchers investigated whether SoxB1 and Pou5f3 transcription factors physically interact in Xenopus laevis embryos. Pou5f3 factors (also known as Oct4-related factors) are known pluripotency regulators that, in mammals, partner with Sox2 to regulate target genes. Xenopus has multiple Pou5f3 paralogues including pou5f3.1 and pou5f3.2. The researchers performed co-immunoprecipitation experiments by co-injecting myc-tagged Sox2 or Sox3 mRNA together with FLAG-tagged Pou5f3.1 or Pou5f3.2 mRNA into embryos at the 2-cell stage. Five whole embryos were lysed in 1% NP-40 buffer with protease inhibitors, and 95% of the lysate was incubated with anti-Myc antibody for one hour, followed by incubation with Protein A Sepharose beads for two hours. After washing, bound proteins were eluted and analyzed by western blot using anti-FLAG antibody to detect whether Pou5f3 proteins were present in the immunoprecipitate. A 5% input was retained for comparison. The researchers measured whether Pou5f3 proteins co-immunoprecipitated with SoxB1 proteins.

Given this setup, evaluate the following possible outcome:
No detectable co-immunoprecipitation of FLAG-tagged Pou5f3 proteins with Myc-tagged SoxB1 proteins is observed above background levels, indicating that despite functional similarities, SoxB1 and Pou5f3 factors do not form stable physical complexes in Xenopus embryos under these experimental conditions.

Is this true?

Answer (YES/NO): NO